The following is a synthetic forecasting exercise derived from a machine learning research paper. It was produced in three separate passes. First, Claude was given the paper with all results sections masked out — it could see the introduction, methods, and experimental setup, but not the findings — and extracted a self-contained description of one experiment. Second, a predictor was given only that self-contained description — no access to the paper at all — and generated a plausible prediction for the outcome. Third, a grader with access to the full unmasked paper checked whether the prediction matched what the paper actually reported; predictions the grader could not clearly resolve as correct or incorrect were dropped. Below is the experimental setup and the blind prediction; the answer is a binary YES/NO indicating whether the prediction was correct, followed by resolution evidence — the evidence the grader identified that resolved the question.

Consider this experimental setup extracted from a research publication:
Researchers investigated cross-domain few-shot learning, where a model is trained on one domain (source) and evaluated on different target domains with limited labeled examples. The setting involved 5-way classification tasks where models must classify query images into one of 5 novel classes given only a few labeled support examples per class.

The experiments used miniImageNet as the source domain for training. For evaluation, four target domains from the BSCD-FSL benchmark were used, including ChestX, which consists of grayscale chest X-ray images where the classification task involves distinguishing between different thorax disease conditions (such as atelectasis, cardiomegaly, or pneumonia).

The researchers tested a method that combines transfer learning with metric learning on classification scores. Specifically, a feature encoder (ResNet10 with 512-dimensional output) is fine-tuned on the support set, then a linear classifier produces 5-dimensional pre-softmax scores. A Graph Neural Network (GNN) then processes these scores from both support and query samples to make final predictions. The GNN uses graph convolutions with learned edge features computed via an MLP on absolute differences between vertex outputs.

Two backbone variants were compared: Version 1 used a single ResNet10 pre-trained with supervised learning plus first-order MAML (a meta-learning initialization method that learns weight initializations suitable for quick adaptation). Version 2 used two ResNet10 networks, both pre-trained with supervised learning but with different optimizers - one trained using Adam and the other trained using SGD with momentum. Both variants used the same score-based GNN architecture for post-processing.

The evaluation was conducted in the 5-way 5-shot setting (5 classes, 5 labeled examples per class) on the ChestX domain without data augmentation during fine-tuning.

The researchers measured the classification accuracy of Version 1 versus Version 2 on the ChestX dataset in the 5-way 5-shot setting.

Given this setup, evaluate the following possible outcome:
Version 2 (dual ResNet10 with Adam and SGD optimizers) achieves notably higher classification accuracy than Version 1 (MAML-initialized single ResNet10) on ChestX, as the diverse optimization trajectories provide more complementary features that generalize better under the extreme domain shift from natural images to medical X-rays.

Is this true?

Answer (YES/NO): NO